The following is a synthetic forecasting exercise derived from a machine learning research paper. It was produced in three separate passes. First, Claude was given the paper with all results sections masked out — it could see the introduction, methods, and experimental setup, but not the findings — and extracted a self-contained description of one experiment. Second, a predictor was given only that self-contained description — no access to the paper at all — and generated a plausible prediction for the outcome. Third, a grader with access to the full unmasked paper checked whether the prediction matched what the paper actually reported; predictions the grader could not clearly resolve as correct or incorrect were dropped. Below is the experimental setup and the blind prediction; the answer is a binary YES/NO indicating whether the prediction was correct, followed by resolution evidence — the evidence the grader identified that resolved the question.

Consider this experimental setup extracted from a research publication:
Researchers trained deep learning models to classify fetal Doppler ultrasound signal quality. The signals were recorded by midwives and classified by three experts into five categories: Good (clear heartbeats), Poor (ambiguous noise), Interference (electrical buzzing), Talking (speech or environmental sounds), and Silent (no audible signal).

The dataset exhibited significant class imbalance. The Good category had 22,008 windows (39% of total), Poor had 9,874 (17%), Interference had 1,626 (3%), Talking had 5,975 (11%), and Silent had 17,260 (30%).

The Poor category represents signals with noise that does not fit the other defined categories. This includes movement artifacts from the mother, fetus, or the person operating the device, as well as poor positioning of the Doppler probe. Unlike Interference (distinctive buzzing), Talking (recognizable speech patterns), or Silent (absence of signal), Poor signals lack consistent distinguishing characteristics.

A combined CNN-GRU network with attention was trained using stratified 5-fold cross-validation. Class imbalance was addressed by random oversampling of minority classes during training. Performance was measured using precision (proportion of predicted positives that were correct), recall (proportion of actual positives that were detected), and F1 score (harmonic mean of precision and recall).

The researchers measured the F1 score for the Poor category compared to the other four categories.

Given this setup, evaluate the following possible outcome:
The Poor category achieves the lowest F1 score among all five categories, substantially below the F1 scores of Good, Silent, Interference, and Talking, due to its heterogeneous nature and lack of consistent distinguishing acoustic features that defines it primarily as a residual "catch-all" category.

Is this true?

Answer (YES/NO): NO